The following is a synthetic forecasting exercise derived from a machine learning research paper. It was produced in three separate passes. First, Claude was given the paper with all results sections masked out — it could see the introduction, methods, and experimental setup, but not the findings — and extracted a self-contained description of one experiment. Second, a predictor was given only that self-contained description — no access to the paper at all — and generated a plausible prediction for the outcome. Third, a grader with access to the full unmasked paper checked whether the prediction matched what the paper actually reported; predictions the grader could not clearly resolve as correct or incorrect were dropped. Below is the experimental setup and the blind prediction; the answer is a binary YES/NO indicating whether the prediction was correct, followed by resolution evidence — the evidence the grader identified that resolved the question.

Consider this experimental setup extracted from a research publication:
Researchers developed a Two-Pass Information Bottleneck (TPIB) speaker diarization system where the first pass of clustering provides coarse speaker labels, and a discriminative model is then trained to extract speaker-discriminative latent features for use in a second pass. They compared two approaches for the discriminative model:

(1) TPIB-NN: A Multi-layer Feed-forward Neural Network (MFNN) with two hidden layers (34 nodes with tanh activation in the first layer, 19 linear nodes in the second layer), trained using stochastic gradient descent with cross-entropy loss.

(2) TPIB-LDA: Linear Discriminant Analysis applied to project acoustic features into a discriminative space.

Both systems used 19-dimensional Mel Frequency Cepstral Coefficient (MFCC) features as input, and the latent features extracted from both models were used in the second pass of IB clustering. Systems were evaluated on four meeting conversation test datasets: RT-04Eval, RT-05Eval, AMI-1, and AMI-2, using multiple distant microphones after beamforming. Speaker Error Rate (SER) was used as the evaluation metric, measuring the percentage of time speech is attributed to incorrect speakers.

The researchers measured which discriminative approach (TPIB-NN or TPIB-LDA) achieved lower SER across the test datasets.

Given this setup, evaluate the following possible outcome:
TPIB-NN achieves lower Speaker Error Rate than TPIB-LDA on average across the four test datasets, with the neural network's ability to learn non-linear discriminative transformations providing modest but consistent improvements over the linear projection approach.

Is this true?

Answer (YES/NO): NO